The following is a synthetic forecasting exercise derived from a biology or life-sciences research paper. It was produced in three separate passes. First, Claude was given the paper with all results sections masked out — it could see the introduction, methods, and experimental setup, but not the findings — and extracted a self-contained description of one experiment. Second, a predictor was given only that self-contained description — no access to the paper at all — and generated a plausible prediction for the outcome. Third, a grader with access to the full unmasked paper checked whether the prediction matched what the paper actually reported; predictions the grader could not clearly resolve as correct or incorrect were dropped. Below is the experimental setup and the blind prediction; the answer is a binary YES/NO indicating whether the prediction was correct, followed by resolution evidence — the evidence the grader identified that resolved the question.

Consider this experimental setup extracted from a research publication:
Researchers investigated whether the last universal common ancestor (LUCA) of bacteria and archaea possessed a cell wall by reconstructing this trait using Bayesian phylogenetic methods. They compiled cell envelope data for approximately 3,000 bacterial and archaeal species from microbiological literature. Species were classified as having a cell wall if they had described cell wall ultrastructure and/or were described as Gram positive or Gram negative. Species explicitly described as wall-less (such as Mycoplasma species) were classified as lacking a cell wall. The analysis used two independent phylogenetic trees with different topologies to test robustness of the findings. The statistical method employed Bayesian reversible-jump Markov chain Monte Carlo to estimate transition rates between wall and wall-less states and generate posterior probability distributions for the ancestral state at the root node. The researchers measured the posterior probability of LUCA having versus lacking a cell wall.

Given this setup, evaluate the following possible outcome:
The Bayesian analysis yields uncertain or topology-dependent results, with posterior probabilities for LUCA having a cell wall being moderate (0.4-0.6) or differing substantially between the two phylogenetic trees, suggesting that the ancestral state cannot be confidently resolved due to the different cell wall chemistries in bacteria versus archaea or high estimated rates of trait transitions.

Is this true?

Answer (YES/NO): NO